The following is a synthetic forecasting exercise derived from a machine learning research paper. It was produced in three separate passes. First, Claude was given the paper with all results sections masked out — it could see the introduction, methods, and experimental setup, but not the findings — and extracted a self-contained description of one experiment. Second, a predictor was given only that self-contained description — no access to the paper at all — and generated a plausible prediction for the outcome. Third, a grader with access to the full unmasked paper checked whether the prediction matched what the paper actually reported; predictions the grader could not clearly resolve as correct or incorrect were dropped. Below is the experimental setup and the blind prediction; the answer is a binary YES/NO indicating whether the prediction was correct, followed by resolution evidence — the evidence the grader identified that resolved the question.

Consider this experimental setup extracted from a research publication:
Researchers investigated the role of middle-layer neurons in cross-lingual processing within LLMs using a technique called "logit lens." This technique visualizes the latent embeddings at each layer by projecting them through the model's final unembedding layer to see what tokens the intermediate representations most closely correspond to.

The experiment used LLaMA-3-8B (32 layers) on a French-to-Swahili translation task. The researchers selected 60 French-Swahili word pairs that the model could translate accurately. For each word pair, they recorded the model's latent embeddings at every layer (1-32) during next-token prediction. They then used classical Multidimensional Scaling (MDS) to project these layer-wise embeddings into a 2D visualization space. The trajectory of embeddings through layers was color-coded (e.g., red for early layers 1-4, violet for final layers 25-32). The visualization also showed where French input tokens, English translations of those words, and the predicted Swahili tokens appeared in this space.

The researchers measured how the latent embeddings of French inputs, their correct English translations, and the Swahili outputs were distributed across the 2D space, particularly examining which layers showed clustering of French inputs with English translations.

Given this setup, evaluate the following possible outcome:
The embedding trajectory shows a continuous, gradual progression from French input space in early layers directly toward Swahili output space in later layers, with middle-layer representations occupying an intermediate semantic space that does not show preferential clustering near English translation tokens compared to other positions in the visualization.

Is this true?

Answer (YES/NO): NO